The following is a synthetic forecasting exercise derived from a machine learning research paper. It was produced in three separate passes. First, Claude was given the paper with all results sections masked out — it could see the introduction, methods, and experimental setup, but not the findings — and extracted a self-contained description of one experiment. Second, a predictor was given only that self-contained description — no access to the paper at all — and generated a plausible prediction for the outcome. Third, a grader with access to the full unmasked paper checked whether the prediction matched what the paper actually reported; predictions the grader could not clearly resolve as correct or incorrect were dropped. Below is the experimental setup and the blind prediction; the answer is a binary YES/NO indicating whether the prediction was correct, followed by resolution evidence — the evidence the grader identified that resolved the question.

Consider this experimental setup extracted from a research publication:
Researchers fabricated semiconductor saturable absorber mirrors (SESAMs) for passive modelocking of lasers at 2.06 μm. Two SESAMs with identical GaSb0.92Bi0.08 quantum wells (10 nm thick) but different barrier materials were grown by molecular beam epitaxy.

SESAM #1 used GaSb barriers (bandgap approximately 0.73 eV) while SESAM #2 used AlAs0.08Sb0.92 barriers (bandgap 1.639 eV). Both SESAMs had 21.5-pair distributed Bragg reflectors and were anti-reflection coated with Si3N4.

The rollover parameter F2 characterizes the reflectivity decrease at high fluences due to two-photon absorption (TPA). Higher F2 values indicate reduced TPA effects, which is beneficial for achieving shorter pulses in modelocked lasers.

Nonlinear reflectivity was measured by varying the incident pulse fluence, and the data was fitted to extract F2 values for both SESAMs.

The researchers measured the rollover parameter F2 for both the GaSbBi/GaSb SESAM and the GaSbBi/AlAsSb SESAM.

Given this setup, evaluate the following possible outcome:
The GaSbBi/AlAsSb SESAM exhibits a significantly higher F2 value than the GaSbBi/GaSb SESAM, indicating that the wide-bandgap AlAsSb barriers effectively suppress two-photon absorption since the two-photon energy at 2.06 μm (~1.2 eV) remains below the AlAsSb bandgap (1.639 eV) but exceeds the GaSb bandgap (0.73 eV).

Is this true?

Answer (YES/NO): YES